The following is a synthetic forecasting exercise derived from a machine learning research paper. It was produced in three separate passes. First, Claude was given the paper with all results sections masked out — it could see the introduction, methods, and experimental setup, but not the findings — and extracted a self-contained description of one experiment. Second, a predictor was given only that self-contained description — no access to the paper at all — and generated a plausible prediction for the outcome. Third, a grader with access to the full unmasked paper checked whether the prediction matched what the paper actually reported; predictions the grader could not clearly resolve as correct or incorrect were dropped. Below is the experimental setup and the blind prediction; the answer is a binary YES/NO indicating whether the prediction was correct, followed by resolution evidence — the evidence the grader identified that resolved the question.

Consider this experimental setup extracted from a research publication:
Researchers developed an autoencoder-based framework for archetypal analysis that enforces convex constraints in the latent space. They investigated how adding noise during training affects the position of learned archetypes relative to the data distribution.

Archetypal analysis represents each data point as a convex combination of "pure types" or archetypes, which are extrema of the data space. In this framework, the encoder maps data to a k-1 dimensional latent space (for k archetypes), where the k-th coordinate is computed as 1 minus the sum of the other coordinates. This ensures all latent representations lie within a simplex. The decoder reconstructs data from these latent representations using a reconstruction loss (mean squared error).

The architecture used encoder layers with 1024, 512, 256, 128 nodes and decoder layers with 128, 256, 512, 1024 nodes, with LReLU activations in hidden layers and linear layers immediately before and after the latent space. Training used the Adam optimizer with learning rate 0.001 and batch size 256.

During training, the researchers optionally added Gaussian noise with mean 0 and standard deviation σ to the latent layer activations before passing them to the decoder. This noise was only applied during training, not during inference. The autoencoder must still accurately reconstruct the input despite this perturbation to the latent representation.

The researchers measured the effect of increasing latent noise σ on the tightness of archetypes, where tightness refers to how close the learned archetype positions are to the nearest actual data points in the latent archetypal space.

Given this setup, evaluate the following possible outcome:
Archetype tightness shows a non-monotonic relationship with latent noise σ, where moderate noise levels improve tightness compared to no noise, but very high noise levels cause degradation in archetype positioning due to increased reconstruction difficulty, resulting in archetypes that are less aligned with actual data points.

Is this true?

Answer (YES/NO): NO